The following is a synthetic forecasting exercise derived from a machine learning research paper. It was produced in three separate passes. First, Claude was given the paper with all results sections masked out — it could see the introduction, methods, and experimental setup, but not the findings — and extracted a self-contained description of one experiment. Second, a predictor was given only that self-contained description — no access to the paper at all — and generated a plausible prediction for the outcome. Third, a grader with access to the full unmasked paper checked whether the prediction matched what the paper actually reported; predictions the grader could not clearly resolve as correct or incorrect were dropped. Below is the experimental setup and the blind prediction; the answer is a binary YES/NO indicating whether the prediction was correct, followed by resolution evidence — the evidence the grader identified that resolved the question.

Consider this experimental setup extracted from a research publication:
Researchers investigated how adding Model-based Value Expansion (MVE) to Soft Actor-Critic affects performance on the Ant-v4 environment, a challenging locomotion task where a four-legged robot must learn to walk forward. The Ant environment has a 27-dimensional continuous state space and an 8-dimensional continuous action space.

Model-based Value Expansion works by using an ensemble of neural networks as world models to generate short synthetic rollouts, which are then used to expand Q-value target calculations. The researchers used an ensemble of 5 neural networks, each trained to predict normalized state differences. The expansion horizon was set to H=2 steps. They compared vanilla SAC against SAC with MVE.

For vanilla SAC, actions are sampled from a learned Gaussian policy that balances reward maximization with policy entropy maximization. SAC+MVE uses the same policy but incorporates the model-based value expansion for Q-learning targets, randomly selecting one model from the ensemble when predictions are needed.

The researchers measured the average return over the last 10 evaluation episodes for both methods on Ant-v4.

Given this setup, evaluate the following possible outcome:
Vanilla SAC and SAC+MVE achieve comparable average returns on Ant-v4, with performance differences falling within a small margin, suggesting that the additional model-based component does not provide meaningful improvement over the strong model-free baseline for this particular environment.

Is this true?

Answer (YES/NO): NO